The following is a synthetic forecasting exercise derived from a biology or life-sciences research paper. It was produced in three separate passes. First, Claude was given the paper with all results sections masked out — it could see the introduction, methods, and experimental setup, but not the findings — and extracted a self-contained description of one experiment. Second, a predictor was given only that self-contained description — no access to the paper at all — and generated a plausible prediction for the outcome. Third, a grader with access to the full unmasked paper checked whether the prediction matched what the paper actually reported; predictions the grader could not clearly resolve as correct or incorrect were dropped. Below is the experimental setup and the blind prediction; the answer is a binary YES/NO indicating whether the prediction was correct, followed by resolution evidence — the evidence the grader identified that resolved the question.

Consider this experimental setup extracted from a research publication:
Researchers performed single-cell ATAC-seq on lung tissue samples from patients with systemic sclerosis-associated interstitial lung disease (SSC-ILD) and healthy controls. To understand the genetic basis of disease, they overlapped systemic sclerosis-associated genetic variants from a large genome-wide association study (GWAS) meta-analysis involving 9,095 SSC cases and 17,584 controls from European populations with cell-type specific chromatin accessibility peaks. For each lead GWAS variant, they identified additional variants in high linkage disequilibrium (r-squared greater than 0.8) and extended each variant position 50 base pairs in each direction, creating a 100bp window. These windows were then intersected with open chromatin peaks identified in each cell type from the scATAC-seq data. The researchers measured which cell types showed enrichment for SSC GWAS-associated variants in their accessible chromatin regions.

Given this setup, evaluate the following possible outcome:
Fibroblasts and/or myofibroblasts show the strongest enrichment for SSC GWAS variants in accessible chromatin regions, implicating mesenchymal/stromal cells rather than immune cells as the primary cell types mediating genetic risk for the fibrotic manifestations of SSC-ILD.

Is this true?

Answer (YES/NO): NO